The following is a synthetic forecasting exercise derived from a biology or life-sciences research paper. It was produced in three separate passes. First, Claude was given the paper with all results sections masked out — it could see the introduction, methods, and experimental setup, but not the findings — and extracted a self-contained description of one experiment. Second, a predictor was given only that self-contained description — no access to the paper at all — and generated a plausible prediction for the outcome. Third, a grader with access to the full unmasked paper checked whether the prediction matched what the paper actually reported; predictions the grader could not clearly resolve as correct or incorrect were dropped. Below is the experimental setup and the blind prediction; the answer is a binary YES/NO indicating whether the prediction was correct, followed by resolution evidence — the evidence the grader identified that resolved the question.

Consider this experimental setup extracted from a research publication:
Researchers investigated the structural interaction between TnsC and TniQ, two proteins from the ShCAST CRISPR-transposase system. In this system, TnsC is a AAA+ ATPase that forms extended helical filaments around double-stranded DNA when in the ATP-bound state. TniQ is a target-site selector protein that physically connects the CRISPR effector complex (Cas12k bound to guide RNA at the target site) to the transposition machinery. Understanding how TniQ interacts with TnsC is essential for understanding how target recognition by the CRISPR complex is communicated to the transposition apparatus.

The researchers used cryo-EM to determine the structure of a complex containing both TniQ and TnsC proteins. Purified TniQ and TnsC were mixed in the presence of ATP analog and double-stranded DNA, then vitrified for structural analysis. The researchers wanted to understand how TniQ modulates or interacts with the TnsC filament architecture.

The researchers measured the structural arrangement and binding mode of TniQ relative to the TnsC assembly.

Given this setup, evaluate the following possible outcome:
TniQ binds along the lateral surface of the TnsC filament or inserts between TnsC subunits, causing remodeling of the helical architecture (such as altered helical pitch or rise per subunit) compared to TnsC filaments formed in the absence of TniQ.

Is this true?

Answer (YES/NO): NO